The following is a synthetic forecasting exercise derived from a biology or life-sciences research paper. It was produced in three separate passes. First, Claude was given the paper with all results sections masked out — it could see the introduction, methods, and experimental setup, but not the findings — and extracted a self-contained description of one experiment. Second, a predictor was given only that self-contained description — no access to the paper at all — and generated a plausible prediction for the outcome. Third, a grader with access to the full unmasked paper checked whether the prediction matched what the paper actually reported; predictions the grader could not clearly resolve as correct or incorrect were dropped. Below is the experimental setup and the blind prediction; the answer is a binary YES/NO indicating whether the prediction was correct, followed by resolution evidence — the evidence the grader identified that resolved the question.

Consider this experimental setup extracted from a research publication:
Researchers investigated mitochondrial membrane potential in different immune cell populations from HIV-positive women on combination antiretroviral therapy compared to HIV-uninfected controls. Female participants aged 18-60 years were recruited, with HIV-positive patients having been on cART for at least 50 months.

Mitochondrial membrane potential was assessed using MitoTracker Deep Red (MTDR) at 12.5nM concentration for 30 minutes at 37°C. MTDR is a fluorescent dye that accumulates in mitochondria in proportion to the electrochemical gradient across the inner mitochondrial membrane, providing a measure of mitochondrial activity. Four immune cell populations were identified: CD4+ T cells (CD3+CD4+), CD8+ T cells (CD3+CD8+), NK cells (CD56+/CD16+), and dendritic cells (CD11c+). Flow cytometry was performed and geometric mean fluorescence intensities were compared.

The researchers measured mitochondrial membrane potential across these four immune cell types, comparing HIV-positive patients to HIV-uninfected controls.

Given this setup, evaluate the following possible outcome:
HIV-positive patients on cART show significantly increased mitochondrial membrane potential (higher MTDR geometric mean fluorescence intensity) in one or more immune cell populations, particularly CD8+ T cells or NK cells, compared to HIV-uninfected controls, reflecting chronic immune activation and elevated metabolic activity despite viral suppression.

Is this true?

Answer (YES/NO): NO